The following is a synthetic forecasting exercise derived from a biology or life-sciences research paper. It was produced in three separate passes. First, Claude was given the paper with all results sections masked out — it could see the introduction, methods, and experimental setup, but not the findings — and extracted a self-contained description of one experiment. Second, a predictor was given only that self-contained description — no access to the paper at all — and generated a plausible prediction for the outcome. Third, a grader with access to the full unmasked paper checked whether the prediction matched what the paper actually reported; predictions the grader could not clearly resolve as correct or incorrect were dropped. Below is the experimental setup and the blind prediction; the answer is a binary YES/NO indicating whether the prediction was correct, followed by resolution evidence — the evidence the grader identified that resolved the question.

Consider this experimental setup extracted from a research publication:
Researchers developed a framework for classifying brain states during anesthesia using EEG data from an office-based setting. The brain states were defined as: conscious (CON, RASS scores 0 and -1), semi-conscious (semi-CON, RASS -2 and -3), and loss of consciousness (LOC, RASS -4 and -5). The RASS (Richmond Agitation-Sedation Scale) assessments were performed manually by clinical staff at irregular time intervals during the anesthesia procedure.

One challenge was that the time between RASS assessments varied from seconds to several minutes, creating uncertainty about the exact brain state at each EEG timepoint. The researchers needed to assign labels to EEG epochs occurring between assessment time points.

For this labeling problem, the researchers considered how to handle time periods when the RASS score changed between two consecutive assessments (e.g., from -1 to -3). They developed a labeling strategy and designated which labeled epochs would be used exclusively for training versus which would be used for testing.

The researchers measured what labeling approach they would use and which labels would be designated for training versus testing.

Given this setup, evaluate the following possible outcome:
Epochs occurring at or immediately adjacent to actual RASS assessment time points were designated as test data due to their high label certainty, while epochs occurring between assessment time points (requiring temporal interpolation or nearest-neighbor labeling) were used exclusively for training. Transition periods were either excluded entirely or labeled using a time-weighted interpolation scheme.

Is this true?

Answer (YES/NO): NO